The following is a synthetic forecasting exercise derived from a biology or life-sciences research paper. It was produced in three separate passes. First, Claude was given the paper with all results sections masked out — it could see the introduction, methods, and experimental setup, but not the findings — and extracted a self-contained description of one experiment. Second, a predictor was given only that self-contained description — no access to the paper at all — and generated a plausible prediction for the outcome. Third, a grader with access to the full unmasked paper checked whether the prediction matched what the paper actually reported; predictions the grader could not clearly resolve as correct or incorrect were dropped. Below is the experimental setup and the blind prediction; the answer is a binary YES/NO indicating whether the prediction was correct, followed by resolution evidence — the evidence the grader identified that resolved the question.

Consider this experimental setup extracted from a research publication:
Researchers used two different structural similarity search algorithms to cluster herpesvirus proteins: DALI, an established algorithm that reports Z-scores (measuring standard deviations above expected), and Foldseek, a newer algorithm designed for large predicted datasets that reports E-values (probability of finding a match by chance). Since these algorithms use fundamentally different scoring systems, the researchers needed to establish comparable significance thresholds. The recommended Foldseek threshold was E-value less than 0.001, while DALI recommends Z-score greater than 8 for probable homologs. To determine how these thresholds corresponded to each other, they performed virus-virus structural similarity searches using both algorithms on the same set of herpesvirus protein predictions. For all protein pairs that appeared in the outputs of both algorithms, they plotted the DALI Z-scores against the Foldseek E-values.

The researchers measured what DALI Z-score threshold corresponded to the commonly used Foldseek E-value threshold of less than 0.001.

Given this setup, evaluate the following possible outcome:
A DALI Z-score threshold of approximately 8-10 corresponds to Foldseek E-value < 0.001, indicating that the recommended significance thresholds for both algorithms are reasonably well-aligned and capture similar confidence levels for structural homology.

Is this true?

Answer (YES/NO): YES